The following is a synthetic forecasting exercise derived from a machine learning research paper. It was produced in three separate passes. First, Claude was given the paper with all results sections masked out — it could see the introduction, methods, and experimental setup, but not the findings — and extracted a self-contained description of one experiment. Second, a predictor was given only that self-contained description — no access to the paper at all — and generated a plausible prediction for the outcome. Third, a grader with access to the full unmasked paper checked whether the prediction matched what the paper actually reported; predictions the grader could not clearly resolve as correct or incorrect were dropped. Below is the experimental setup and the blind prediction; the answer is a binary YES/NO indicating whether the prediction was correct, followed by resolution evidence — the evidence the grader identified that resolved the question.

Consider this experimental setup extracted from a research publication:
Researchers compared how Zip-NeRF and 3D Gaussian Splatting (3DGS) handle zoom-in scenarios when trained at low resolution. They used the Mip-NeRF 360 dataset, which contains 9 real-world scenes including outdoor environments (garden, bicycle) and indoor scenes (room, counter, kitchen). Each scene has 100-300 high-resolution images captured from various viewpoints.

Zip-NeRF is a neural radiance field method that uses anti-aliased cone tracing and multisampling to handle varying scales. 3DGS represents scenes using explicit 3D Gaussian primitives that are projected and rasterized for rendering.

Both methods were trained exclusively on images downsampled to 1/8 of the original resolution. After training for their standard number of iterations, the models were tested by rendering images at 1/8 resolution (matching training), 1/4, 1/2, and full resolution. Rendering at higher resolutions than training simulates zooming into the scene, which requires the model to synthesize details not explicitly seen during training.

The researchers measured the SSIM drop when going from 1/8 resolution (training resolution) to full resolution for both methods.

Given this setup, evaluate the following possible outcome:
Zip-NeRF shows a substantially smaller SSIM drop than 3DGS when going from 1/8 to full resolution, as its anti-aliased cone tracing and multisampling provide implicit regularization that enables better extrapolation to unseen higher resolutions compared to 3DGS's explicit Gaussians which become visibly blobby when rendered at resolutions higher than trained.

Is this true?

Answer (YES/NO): NO